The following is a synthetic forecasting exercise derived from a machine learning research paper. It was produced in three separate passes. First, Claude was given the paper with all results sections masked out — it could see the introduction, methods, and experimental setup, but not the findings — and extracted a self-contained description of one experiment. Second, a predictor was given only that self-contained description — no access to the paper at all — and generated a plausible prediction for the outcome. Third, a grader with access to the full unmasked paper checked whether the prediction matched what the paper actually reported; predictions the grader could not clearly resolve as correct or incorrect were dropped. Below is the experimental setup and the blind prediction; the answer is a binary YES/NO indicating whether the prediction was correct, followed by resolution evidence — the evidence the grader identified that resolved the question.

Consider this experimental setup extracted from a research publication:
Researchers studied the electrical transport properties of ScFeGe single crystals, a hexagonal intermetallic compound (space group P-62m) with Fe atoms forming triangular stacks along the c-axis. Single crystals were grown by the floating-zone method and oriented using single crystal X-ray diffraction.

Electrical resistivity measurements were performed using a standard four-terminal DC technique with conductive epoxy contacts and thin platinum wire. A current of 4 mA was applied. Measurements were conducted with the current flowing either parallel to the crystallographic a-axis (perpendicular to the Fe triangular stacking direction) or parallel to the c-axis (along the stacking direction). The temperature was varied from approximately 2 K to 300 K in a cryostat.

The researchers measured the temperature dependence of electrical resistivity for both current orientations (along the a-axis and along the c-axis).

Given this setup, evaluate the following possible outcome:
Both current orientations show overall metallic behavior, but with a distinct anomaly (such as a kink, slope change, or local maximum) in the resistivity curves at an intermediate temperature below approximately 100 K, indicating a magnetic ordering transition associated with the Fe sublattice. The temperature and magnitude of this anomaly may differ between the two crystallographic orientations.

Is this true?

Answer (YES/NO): YES